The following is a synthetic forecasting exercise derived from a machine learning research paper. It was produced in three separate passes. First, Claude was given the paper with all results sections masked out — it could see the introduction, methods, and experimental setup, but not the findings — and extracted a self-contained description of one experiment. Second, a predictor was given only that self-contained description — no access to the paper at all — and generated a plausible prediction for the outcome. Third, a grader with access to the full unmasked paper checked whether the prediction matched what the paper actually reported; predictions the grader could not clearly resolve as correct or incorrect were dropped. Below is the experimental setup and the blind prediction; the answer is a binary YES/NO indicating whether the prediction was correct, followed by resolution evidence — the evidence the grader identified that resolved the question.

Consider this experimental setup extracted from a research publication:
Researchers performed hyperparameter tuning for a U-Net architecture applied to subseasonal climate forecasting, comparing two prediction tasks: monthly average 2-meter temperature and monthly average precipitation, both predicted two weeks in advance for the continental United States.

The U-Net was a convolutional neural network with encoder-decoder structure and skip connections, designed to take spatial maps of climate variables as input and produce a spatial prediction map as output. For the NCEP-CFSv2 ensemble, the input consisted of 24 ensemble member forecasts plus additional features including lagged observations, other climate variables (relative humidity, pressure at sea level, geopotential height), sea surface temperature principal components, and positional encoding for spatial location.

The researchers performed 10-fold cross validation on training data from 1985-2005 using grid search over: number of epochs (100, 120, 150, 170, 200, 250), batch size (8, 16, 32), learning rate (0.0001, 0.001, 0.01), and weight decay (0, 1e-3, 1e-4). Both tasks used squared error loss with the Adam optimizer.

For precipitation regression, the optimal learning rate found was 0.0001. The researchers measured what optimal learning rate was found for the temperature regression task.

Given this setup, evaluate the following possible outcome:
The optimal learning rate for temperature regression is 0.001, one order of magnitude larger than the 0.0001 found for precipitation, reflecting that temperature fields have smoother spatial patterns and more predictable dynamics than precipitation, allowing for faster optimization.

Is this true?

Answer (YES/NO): YES